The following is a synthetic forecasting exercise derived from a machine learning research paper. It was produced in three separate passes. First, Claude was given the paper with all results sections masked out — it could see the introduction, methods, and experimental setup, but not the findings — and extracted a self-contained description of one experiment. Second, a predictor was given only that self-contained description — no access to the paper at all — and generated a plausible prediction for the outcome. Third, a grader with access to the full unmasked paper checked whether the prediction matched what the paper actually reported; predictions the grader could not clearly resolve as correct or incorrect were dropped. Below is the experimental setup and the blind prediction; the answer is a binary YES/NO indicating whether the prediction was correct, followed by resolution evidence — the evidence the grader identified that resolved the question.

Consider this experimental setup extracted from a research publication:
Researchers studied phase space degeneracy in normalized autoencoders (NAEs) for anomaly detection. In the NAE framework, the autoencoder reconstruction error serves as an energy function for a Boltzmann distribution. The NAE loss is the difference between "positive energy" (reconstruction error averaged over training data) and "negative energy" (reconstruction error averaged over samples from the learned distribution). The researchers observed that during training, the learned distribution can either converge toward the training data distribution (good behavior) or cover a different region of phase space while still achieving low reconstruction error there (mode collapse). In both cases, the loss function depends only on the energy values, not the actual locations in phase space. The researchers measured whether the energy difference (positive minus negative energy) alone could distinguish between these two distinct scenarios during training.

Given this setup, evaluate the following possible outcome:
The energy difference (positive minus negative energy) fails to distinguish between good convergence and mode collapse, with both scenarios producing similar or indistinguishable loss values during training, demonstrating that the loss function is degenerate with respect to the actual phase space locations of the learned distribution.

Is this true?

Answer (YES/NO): YES